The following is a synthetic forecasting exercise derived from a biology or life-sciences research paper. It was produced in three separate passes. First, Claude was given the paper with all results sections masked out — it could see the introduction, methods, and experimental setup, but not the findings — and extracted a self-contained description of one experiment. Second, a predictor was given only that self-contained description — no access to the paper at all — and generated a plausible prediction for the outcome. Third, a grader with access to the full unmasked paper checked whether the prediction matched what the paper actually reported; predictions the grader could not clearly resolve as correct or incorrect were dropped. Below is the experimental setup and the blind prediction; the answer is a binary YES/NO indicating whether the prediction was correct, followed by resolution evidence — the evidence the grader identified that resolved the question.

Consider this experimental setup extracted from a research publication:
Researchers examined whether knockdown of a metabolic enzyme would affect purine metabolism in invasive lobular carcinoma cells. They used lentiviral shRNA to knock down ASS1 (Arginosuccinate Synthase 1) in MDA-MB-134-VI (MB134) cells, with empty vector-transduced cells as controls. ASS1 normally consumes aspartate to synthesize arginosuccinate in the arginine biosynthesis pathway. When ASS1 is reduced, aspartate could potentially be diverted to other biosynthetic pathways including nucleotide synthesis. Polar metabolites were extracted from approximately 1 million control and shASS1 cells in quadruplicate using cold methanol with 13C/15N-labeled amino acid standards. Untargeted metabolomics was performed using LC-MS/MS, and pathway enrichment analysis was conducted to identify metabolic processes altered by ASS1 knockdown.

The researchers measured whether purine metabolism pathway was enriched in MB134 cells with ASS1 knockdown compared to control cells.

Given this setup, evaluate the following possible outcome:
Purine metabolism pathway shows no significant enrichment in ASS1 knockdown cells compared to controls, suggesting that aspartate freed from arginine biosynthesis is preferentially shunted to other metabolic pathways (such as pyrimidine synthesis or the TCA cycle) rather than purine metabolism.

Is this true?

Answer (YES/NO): NO